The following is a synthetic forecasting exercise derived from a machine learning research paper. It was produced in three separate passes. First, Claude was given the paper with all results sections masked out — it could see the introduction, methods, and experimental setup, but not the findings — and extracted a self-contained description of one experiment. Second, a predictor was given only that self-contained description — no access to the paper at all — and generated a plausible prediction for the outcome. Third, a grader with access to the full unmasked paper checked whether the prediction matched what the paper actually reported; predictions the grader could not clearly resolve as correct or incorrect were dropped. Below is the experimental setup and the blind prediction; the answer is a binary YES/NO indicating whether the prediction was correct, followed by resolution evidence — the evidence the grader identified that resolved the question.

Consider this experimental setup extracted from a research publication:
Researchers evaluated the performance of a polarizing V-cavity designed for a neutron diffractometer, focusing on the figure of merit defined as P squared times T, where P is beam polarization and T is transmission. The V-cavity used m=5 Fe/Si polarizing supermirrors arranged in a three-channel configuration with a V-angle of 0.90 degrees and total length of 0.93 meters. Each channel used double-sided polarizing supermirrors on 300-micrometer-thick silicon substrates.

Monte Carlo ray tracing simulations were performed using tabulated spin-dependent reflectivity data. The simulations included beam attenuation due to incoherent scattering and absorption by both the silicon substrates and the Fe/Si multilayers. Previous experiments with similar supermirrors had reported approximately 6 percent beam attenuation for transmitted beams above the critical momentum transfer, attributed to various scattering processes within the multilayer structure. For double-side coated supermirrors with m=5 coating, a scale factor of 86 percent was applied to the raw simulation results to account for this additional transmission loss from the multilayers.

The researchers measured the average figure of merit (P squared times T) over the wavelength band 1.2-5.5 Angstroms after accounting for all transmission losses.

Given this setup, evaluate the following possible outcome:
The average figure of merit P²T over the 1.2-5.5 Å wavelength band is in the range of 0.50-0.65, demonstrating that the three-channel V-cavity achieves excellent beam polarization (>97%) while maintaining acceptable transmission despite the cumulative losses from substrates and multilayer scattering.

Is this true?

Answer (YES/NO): NO